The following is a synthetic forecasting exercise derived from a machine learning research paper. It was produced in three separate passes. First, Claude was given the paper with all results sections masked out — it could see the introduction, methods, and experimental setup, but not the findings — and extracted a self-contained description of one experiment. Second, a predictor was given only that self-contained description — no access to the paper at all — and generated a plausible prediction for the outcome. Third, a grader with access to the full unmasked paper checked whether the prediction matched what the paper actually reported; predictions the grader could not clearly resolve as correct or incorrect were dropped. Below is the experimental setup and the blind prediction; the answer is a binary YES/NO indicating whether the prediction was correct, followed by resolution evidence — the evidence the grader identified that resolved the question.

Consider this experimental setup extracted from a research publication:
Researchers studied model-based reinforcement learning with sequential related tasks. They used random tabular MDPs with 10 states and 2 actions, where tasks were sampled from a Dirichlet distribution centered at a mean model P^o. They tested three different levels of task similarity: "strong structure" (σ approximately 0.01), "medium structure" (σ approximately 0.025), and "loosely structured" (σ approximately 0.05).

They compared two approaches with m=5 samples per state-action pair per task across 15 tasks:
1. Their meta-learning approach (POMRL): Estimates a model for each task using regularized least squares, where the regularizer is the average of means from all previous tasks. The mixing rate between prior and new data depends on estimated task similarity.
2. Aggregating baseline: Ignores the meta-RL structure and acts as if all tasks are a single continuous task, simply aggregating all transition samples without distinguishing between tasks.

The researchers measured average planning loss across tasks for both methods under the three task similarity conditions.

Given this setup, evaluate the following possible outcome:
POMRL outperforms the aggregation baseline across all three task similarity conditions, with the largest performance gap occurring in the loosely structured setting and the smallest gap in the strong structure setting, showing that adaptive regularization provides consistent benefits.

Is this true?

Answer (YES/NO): NO